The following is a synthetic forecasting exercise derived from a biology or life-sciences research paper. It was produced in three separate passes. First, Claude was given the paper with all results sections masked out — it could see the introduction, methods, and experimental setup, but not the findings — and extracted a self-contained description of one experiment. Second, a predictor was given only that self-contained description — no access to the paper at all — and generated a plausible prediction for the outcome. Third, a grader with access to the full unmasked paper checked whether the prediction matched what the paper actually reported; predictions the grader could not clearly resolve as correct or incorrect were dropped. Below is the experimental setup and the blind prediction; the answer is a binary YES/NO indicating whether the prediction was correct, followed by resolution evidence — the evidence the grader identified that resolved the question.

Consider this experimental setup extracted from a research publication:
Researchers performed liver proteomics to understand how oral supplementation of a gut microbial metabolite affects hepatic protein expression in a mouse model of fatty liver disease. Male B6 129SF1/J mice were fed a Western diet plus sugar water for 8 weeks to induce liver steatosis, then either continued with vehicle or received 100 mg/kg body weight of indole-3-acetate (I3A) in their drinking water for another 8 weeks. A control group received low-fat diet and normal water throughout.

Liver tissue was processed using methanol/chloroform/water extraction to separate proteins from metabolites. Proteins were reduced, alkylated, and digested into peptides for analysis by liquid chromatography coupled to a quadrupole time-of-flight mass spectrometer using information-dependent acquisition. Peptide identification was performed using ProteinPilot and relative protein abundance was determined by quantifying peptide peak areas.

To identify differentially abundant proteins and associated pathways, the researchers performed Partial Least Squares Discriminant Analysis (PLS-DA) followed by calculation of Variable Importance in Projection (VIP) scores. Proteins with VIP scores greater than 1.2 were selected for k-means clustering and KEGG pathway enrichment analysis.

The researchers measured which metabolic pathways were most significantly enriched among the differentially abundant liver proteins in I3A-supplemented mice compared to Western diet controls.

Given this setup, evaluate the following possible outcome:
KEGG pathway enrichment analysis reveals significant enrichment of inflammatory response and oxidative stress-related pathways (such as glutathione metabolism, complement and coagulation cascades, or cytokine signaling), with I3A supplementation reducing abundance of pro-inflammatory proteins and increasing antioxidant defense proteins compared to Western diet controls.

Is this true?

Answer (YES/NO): NO